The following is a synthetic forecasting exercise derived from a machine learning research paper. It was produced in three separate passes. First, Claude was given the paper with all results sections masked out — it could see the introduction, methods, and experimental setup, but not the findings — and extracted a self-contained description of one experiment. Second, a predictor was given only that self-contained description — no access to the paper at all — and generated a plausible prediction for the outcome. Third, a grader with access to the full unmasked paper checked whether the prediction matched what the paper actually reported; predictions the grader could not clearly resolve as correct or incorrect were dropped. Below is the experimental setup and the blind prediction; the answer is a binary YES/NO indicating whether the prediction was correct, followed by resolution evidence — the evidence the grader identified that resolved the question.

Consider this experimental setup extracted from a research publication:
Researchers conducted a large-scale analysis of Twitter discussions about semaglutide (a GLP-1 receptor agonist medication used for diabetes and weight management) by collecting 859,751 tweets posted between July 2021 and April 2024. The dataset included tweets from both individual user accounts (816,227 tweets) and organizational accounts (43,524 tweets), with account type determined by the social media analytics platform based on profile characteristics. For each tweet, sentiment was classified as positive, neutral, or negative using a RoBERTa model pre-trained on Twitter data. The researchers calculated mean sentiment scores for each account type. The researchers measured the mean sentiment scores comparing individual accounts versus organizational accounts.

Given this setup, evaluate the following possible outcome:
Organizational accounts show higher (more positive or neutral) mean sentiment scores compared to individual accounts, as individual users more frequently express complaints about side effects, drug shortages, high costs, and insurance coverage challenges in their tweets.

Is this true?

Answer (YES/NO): YES